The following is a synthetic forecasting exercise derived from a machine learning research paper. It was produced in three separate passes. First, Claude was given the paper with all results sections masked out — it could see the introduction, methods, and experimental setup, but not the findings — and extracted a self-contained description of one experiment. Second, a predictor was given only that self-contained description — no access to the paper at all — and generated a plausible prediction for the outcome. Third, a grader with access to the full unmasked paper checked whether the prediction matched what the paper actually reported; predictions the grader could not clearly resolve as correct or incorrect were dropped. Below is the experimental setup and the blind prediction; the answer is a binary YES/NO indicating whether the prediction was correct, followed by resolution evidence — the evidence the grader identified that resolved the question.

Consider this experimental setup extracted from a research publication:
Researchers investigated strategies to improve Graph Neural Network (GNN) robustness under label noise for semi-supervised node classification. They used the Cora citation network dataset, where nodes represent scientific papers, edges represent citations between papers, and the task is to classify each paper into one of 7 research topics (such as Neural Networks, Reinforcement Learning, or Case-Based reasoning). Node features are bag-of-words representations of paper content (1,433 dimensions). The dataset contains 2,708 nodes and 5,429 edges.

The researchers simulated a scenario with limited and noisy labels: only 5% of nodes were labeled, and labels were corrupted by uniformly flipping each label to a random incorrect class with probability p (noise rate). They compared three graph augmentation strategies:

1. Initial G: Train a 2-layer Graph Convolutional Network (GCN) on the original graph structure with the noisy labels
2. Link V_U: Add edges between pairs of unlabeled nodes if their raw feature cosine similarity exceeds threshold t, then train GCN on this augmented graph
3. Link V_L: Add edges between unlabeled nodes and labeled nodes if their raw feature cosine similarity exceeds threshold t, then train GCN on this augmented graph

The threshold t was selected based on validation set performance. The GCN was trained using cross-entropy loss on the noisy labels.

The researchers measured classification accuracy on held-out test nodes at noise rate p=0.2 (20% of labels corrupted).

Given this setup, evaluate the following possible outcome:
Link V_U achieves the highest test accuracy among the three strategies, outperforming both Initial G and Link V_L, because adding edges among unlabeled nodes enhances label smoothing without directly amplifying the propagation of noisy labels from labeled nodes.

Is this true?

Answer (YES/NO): NO